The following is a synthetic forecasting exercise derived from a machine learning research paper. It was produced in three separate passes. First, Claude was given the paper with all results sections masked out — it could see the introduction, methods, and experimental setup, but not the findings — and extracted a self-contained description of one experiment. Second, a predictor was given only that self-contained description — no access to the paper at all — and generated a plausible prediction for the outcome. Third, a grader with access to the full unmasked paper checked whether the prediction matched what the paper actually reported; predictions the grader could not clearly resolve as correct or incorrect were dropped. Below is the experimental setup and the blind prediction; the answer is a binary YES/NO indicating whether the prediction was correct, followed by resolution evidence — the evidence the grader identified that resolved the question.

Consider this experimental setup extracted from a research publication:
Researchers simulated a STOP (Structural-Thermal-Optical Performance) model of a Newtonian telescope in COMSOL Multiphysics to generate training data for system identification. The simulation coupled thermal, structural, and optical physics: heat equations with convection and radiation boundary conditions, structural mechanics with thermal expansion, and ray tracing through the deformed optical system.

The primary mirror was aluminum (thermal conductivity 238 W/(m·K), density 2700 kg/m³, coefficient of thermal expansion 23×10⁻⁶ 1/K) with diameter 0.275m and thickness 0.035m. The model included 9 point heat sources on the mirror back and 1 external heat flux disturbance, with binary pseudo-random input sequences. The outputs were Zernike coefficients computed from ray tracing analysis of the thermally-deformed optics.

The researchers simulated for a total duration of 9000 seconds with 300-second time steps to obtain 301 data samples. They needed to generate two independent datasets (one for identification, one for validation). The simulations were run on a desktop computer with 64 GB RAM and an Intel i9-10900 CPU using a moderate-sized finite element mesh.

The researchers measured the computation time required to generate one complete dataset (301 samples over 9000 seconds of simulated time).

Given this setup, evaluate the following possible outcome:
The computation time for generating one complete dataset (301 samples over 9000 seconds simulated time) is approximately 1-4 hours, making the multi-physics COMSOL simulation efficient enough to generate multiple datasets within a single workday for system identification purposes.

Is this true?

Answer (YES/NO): NO